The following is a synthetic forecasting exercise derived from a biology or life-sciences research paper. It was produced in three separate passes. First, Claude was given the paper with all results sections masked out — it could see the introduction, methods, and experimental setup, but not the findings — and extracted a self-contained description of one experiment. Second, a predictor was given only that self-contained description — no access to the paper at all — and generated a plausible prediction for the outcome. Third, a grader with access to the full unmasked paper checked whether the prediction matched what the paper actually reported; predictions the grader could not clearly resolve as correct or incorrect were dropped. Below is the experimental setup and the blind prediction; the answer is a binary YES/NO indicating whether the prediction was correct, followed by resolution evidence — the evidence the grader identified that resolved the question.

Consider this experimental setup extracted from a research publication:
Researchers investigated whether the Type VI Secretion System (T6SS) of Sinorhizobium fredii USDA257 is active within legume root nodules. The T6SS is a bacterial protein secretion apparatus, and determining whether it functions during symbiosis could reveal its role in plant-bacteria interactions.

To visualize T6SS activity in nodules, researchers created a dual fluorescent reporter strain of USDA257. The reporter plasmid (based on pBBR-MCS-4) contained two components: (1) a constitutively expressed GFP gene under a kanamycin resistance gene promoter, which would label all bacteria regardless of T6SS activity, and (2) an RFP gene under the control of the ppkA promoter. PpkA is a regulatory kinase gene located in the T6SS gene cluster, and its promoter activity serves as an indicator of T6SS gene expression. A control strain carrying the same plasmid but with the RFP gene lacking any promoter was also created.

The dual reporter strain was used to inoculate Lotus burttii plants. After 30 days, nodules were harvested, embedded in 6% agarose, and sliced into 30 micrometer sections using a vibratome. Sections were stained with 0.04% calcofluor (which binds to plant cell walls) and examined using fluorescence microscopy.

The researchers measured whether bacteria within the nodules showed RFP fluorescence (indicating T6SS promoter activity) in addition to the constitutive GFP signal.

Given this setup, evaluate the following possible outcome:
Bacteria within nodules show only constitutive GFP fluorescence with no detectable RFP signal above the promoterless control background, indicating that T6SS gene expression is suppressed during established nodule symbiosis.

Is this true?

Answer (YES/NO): NO